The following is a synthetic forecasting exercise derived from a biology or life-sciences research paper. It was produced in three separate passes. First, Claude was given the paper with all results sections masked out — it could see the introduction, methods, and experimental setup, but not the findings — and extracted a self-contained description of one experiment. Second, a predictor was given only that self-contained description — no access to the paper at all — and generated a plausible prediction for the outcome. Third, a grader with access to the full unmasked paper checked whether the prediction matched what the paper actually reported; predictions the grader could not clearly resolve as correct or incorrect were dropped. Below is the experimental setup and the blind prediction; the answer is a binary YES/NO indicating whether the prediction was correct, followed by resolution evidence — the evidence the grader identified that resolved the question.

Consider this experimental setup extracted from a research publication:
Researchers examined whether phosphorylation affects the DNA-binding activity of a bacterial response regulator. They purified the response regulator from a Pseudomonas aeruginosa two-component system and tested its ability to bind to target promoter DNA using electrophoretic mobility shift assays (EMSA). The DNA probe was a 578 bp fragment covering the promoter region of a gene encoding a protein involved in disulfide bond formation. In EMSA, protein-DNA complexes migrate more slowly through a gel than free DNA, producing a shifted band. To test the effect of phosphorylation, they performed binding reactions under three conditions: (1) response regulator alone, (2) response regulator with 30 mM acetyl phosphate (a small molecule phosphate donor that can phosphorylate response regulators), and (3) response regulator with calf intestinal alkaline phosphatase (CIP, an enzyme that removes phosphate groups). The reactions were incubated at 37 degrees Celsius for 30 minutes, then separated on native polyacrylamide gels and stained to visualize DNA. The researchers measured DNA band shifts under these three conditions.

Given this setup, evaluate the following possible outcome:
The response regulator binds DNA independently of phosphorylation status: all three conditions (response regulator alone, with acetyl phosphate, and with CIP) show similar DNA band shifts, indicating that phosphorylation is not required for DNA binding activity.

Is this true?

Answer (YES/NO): NO